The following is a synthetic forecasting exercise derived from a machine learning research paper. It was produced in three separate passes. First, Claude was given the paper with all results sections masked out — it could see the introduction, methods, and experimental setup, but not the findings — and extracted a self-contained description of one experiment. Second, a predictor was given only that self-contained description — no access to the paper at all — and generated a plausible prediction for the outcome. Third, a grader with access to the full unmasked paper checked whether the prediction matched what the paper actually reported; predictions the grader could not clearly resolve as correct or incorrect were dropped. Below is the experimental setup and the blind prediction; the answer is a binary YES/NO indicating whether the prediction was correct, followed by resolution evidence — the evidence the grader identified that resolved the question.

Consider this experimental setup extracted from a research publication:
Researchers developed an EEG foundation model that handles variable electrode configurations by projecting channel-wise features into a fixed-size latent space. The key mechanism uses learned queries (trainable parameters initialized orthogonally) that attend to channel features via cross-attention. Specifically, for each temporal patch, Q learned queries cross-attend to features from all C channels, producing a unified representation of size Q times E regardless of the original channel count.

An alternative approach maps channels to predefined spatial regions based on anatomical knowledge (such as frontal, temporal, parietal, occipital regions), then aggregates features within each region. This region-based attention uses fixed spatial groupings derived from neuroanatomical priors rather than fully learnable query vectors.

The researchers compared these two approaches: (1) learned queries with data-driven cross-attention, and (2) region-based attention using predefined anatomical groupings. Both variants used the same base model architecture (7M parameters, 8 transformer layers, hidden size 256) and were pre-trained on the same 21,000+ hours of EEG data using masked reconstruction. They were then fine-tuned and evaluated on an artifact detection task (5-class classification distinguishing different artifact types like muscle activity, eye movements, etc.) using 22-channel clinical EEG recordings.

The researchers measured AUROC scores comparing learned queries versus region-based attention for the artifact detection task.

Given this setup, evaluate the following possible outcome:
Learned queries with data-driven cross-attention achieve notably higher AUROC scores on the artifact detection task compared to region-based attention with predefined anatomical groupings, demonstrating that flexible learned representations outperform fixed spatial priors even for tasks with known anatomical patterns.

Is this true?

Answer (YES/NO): NO